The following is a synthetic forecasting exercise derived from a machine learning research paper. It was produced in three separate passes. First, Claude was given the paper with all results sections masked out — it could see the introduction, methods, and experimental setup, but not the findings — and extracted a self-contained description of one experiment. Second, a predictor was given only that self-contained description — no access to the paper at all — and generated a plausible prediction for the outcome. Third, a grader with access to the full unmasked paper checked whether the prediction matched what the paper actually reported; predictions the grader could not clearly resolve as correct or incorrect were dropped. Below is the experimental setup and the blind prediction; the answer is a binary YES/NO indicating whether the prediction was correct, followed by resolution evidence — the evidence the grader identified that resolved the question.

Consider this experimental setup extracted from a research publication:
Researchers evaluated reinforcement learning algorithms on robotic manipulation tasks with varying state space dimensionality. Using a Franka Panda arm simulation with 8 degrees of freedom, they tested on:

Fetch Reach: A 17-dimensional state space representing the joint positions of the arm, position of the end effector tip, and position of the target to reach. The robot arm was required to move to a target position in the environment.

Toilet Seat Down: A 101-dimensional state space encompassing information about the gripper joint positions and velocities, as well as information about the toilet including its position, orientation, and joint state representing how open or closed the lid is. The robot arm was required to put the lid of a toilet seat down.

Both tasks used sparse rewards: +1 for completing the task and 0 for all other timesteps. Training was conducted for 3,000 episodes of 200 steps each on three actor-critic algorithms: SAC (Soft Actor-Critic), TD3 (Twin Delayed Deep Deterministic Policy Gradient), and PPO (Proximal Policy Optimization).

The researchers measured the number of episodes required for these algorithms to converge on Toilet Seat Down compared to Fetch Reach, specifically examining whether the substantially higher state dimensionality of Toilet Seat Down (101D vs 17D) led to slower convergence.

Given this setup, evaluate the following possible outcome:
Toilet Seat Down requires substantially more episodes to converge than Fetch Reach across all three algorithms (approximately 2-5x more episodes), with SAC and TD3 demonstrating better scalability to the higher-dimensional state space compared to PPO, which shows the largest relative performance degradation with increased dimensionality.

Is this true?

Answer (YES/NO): NO